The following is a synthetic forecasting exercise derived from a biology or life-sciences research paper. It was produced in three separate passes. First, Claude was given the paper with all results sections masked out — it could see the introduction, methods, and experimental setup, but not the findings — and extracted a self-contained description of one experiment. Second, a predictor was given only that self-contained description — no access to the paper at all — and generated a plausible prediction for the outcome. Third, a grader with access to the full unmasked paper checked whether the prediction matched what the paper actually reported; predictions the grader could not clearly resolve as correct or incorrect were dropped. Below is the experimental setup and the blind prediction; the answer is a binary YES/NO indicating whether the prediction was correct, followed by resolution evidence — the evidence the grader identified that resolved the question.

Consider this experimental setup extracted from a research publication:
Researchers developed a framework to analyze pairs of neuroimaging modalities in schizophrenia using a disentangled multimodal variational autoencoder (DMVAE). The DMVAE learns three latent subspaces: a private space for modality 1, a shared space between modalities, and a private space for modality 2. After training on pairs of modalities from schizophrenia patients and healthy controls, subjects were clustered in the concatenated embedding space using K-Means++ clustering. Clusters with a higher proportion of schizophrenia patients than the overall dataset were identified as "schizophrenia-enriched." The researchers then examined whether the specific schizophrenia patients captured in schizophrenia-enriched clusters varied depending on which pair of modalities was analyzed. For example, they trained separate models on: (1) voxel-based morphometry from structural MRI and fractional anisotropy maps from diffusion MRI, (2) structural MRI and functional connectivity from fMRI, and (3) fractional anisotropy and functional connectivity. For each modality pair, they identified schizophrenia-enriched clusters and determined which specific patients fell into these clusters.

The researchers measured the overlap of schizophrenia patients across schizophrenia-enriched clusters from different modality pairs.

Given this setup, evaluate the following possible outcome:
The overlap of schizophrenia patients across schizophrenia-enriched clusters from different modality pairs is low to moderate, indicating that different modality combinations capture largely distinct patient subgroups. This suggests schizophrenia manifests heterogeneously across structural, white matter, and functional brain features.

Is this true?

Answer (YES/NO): YES